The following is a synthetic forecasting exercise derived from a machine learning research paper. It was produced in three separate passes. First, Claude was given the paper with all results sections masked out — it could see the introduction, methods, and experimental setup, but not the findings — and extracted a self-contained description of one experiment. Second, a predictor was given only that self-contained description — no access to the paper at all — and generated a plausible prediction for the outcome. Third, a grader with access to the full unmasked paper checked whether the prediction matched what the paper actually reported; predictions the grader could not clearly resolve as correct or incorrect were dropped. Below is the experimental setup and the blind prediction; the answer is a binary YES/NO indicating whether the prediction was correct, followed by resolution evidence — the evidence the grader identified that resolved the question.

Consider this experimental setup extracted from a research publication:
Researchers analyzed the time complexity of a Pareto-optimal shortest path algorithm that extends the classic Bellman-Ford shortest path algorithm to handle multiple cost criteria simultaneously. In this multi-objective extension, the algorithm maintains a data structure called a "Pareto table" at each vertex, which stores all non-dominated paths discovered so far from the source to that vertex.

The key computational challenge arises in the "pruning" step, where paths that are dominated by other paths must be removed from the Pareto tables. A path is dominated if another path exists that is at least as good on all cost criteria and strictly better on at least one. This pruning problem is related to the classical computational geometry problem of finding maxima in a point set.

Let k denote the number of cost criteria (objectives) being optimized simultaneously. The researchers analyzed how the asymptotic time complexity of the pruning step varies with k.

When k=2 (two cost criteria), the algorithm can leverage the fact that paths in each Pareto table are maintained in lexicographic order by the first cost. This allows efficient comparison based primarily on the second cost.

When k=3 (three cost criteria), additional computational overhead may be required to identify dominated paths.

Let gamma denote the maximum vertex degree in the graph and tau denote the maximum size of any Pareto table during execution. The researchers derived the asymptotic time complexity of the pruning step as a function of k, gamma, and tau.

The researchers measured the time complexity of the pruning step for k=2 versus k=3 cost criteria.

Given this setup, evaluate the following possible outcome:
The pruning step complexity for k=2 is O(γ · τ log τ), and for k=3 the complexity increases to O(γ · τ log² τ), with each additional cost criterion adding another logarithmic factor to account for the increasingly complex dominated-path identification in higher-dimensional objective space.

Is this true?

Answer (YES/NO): NO